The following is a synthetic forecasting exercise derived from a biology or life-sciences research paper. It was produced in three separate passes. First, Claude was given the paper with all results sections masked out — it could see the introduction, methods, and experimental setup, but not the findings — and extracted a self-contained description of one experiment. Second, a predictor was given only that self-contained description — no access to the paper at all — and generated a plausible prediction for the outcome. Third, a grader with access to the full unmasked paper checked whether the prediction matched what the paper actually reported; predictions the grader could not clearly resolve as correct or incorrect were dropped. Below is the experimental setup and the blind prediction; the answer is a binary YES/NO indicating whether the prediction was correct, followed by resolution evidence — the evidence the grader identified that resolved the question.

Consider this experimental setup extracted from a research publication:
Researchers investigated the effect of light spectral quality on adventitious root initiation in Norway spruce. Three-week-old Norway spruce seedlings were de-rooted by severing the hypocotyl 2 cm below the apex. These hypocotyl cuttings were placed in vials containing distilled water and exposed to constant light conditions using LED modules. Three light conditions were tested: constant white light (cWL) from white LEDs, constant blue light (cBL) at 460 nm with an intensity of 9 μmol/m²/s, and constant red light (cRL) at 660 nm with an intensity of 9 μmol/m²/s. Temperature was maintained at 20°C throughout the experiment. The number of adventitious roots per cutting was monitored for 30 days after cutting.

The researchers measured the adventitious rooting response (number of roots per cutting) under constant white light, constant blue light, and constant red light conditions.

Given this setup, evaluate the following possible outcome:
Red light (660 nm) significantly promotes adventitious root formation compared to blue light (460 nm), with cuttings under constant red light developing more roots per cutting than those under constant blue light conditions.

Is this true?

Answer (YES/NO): YES